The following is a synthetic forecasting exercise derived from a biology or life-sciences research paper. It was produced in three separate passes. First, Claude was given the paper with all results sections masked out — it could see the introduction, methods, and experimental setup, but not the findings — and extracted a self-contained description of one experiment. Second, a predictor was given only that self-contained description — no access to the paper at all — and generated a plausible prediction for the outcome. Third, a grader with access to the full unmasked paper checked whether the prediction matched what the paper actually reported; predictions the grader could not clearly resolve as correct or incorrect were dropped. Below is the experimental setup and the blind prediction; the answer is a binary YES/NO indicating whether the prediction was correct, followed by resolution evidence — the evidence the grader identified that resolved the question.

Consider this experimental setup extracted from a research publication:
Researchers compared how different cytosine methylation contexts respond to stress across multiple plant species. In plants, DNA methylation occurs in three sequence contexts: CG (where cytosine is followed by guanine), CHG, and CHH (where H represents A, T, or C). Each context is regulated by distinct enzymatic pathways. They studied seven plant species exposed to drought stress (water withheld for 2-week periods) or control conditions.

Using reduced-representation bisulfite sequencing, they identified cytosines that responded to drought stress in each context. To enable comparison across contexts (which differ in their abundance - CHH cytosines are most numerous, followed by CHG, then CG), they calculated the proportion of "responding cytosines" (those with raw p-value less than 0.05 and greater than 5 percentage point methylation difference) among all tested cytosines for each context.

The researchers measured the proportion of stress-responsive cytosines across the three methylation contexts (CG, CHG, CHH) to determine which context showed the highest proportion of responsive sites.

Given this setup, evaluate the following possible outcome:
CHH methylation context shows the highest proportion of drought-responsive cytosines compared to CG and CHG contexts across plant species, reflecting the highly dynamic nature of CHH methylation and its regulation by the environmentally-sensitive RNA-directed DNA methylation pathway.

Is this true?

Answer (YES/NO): NO